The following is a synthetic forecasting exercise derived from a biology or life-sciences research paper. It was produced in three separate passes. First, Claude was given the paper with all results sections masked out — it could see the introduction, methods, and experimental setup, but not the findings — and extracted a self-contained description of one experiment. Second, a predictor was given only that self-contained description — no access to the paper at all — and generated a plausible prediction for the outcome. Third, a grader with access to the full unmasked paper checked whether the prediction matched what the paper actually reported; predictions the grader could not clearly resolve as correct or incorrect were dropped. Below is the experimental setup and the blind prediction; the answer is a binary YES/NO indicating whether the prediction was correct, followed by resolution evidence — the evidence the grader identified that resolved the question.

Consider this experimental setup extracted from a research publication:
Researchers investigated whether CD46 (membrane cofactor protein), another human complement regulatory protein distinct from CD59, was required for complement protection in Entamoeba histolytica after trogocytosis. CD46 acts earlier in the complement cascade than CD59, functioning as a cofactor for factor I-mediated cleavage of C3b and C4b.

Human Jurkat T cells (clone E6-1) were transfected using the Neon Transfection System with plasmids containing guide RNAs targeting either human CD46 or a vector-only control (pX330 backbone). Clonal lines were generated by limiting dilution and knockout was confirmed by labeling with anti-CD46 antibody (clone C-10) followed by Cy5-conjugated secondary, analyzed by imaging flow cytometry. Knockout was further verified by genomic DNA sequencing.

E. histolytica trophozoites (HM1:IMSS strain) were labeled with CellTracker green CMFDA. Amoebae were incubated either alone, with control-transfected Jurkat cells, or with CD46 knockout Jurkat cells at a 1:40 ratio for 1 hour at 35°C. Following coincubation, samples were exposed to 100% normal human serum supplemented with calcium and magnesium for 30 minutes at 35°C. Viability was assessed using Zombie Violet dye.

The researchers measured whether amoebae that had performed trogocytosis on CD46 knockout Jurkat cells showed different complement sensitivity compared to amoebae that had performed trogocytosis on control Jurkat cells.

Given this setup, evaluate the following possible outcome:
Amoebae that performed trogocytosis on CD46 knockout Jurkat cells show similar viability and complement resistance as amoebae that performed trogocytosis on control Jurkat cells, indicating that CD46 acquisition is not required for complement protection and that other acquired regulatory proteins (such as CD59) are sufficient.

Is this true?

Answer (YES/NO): YES